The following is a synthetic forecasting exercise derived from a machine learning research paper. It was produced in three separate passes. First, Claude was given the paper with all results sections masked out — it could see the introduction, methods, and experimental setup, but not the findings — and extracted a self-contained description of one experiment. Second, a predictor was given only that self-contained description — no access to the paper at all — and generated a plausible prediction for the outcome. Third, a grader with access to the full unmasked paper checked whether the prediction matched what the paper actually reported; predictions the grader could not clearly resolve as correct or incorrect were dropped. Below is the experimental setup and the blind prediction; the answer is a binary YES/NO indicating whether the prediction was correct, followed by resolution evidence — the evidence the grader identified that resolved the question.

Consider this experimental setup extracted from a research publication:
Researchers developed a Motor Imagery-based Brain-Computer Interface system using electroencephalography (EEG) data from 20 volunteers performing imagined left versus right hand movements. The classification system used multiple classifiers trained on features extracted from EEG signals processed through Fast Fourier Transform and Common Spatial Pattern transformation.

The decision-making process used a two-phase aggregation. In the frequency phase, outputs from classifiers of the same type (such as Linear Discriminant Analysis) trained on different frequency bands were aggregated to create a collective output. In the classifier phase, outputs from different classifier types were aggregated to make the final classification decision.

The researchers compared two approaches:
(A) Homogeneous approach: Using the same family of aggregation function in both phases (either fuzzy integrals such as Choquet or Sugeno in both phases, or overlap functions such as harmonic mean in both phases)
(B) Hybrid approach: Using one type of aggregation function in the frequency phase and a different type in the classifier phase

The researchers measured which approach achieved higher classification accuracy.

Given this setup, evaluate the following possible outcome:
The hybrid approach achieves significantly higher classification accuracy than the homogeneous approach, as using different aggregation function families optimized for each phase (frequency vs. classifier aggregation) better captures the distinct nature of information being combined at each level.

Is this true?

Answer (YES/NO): NO